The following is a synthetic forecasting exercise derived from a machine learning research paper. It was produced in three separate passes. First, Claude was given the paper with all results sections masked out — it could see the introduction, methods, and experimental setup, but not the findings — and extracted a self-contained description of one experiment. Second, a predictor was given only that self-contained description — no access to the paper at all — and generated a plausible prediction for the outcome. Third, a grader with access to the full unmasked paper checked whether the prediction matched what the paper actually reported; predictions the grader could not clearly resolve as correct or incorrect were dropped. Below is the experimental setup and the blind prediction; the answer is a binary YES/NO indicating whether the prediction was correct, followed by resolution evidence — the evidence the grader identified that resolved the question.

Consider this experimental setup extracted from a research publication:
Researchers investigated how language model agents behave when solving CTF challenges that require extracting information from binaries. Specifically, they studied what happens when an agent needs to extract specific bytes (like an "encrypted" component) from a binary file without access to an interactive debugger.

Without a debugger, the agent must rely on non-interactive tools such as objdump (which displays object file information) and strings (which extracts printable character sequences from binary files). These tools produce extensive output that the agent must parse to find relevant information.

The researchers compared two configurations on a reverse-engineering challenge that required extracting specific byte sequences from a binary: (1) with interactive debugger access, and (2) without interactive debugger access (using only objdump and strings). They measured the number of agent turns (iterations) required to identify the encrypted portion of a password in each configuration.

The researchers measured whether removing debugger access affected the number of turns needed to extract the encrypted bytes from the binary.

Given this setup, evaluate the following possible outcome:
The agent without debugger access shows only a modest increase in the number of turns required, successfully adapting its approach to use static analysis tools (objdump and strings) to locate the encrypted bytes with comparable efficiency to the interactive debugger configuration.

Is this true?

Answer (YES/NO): NO